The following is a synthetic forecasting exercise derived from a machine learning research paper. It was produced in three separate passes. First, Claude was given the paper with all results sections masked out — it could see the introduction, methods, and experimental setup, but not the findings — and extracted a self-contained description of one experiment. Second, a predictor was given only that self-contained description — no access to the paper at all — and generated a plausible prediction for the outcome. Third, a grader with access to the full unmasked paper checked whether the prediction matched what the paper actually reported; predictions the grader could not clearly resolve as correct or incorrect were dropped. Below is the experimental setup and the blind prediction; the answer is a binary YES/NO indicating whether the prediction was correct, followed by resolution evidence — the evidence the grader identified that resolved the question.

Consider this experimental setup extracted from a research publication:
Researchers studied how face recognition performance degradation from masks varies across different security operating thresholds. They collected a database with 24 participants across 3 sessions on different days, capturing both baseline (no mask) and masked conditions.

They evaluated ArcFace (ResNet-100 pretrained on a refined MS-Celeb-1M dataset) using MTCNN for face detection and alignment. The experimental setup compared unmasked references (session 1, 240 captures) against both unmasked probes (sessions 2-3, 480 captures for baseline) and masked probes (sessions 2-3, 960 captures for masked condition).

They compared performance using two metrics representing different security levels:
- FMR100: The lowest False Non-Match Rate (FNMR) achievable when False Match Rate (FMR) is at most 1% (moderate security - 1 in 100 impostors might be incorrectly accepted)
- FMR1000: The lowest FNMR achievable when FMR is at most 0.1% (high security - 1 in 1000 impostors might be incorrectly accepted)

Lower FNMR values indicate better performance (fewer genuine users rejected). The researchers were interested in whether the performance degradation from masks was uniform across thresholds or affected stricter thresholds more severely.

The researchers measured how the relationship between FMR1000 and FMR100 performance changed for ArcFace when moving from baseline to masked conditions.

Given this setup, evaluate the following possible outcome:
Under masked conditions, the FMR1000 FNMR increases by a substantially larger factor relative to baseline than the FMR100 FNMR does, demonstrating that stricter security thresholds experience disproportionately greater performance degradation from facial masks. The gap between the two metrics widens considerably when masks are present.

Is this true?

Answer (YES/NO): NO